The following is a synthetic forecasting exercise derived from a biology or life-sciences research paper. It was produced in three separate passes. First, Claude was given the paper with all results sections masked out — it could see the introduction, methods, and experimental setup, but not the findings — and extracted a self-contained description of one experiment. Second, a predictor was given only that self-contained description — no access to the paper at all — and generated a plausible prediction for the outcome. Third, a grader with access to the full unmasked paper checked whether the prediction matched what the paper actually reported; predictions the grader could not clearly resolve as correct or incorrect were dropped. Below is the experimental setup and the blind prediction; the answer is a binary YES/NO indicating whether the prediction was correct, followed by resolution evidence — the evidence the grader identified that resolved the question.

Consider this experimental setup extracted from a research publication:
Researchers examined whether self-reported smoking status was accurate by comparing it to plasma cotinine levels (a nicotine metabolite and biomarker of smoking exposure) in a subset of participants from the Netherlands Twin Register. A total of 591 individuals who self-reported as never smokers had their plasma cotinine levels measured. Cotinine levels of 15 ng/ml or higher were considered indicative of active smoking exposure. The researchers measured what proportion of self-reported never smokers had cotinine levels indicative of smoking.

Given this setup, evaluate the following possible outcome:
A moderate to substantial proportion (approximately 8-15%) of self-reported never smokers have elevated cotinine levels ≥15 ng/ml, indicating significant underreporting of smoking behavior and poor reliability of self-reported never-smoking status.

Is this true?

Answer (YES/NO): NO